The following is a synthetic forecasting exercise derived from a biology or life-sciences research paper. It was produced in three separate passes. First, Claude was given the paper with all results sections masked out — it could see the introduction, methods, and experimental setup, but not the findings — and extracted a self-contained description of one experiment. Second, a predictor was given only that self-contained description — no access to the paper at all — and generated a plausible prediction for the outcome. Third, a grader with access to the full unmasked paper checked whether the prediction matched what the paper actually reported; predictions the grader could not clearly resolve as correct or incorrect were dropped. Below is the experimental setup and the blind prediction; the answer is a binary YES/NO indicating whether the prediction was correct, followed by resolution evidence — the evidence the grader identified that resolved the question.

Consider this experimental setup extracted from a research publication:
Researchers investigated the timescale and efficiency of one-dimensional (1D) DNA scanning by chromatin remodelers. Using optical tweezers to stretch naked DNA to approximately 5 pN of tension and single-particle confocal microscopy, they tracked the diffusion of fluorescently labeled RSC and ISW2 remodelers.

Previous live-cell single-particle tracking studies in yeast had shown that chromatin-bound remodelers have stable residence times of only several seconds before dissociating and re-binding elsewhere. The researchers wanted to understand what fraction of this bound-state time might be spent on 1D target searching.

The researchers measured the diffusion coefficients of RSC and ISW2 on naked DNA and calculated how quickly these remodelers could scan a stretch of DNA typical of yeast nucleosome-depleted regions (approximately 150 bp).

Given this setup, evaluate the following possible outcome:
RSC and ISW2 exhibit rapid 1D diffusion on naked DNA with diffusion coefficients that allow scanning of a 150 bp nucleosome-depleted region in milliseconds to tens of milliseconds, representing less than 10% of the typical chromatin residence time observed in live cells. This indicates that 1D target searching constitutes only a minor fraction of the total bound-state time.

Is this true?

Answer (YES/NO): NO